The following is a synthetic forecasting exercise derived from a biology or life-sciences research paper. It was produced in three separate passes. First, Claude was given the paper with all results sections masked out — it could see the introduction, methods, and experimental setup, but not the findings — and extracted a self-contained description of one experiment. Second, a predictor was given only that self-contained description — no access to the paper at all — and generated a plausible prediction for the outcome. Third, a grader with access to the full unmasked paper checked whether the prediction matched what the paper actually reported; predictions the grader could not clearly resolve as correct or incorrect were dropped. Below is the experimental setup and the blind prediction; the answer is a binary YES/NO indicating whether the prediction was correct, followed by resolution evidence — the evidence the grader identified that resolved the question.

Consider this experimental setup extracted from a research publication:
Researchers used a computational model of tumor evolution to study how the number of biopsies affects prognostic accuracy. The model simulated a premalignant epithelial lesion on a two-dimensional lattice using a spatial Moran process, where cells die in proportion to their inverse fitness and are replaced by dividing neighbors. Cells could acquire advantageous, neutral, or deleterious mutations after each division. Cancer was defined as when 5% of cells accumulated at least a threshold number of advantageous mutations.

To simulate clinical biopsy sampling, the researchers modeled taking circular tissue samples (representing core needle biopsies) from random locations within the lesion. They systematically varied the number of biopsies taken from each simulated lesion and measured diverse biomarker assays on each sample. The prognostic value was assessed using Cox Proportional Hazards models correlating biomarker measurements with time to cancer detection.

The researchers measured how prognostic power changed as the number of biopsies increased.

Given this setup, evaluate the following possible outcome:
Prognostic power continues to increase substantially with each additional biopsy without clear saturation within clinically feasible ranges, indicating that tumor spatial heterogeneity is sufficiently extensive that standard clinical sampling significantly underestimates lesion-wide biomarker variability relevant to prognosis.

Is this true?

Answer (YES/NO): NO